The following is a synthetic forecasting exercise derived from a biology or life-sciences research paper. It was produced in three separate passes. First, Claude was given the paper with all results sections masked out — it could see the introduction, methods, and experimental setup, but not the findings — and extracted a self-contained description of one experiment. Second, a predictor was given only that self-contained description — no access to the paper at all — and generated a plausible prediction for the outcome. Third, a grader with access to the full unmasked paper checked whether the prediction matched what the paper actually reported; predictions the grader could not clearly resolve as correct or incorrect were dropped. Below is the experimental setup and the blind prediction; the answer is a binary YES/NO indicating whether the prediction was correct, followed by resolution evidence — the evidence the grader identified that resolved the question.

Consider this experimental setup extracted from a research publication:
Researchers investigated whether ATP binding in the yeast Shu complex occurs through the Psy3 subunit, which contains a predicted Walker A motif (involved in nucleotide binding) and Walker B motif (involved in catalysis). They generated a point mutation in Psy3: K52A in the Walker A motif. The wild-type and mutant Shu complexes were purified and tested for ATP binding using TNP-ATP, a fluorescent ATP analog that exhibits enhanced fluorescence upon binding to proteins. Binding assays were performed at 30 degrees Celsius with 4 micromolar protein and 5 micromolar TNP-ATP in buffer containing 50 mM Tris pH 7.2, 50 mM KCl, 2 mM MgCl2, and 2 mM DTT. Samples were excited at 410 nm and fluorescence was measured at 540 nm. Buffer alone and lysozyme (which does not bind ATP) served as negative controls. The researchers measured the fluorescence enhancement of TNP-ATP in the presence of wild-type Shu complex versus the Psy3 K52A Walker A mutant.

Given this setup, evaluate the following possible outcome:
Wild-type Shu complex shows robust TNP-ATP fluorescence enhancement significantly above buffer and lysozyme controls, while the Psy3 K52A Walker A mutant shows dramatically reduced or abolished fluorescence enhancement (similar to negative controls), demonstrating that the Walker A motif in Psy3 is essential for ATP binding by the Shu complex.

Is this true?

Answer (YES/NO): YES